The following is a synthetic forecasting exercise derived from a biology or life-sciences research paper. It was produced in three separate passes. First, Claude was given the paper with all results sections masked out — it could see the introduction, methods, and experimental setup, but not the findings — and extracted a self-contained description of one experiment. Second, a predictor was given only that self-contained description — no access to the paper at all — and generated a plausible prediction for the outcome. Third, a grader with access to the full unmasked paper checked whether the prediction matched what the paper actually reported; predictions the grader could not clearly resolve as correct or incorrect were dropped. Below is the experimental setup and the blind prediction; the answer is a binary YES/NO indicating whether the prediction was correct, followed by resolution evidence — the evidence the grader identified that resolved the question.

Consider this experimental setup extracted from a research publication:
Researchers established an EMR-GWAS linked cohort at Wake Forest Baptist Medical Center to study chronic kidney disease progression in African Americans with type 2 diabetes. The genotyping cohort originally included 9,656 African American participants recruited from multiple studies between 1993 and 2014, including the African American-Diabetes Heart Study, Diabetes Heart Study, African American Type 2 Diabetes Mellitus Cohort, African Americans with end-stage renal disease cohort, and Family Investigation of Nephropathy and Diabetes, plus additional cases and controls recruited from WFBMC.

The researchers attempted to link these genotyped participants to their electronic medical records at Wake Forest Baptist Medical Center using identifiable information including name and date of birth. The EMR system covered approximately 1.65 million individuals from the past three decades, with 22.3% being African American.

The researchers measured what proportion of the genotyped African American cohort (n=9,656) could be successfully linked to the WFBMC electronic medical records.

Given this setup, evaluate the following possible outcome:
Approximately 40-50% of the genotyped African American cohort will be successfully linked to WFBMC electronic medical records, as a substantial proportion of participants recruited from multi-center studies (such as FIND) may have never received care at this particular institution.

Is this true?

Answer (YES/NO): YES